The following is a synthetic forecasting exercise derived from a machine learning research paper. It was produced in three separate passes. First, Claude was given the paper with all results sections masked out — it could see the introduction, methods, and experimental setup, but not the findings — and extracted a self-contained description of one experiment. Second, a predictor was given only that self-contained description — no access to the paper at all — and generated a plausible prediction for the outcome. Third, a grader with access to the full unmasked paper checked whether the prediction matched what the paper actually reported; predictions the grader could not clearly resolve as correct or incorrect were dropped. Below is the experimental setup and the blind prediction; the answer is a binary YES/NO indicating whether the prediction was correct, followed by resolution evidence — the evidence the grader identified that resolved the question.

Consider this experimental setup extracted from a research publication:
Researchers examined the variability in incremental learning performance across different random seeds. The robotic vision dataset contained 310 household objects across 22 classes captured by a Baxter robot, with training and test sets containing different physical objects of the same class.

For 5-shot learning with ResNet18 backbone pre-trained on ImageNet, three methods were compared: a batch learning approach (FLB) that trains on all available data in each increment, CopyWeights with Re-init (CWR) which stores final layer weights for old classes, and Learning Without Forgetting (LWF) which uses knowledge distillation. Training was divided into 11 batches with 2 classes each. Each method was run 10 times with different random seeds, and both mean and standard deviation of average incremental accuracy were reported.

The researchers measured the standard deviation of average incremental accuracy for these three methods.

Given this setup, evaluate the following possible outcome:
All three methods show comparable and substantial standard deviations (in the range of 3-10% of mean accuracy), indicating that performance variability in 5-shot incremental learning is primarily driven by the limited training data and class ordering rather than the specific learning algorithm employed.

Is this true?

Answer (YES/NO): NO